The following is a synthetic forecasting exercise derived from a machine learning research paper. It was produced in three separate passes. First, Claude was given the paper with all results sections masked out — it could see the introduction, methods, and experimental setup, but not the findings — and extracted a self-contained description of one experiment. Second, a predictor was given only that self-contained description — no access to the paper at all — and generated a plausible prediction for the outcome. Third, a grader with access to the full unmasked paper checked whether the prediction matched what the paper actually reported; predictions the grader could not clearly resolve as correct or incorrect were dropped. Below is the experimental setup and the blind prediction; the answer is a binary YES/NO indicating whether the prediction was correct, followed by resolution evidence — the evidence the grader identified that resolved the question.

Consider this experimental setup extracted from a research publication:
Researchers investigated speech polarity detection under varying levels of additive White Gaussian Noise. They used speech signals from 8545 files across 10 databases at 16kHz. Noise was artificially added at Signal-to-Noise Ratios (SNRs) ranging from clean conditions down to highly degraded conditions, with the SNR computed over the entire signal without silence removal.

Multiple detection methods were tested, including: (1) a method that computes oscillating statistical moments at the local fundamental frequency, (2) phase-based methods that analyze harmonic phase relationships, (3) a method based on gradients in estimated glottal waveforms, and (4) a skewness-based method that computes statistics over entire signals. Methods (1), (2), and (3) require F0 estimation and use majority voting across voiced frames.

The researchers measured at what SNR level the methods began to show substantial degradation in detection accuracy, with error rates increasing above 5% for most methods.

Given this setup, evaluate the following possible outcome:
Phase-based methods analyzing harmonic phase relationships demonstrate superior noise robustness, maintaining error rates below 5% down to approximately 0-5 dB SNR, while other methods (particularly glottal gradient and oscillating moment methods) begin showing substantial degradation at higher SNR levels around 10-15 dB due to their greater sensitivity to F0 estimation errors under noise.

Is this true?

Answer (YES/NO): NO